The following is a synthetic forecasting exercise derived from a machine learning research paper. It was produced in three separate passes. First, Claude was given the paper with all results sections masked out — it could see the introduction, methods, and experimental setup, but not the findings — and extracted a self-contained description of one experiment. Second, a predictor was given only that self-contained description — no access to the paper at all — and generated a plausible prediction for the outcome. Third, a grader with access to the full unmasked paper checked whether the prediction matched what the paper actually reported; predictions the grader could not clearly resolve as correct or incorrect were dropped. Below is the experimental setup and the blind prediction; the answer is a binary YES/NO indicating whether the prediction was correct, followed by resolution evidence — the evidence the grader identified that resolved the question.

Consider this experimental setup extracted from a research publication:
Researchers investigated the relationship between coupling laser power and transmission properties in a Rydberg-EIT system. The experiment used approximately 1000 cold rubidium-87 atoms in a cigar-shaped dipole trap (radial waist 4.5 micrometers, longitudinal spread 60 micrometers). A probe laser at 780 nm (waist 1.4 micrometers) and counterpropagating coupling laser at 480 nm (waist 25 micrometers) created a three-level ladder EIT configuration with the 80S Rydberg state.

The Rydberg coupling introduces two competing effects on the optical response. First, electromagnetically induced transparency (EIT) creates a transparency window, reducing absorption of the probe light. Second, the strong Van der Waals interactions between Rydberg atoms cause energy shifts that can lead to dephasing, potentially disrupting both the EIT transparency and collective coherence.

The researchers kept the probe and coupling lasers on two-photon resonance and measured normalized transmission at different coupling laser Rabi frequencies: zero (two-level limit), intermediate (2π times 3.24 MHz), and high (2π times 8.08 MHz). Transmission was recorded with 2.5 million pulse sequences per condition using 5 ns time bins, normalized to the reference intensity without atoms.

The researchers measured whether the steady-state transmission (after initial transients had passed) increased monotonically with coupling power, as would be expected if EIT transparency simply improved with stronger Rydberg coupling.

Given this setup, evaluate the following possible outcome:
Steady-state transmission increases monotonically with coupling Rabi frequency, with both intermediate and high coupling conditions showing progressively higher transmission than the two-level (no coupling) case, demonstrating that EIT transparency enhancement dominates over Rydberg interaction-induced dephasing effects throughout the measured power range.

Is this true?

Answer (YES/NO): YES